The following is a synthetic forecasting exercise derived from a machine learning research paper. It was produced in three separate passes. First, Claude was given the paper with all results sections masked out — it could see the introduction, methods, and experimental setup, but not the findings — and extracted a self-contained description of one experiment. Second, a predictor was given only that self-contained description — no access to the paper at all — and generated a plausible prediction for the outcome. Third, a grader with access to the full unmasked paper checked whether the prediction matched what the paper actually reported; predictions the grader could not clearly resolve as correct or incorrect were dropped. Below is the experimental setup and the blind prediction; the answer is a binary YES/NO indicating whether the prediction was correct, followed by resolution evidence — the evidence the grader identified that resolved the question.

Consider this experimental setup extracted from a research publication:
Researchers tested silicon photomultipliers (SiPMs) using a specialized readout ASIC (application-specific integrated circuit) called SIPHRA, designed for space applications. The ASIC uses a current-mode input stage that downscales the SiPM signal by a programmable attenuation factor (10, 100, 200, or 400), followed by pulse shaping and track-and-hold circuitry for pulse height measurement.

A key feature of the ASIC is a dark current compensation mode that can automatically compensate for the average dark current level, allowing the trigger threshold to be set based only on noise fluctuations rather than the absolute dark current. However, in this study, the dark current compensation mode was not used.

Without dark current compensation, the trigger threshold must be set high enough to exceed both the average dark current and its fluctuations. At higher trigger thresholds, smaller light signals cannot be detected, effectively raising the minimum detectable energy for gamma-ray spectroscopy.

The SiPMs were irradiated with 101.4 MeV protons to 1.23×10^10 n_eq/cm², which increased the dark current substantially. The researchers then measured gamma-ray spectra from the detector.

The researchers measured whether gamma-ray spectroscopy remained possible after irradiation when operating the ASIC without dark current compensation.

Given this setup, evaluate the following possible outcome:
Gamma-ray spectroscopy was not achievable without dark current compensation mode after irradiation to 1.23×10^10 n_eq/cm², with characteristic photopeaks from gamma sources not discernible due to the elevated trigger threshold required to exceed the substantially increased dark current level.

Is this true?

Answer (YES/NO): NO